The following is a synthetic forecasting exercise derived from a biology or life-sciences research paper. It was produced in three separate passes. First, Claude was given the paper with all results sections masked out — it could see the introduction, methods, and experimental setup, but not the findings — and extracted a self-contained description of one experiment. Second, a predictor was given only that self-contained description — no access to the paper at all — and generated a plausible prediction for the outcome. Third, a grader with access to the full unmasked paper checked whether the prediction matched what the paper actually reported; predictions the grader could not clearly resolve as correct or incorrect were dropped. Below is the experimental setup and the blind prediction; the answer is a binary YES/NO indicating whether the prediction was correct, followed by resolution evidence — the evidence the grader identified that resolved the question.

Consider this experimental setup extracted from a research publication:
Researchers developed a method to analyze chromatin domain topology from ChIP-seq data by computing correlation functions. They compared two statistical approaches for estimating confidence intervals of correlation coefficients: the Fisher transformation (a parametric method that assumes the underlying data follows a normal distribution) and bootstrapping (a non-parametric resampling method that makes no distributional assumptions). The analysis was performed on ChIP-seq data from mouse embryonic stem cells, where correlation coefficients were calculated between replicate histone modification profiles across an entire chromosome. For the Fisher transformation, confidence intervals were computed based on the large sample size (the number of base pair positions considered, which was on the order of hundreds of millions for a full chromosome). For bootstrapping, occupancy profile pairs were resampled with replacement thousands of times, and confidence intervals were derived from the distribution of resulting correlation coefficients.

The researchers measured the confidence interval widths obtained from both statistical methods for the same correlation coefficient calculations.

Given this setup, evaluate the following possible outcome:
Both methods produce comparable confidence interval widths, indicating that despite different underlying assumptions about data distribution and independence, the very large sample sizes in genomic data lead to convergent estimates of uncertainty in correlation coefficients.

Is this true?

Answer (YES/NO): NO